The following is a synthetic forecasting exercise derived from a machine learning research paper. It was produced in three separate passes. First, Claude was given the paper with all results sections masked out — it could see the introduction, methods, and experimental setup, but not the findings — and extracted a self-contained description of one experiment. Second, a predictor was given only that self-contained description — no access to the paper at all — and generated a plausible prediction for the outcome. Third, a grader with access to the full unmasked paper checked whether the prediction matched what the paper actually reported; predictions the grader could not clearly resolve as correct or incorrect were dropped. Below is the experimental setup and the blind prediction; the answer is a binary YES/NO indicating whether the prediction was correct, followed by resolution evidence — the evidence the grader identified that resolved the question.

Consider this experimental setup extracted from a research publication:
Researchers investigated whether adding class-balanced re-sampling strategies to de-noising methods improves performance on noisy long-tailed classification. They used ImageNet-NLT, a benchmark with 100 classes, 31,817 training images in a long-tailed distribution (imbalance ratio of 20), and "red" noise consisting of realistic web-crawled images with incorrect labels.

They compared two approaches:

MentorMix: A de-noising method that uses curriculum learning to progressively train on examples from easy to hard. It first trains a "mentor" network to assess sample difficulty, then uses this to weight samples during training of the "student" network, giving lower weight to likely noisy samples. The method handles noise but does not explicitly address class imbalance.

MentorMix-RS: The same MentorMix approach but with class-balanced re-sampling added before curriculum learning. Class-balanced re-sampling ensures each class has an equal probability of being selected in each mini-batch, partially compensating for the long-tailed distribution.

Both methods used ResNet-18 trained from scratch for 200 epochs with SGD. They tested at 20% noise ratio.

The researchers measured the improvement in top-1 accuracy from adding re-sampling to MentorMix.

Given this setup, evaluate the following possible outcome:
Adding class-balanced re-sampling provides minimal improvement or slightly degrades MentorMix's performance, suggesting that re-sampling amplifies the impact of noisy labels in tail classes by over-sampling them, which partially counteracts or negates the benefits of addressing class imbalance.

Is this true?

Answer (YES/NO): YES